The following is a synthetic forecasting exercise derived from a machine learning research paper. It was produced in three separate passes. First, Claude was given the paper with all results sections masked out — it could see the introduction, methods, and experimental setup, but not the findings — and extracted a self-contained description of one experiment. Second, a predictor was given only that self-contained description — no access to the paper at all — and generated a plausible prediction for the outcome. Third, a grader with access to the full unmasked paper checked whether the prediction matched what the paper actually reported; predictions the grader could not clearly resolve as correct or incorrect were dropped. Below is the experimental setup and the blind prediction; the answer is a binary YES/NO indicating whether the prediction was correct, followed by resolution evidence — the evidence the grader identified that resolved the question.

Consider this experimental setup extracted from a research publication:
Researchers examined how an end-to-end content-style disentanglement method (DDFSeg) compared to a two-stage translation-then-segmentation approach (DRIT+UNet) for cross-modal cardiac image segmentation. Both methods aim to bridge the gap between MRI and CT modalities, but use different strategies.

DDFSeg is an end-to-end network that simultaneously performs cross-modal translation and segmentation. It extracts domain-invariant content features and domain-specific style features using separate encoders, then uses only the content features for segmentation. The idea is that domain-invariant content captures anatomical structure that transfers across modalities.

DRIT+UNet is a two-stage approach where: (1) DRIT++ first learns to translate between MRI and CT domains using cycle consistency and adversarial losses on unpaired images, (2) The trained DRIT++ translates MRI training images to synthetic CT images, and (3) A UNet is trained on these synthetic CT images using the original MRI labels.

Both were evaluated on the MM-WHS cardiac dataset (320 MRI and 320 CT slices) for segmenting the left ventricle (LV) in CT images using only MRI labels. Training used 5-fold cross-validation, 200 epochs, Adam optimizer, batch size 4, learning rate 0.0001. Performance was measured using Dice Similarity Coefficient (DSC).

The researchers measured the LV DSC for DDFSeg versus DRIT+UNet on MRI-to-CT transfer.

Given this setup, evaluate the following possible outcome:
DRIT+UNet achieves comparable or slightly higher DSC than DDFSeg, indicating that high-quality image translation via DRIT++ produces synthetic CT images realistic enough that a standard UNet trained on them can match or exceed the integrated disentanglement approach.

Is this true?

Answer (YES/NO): NO